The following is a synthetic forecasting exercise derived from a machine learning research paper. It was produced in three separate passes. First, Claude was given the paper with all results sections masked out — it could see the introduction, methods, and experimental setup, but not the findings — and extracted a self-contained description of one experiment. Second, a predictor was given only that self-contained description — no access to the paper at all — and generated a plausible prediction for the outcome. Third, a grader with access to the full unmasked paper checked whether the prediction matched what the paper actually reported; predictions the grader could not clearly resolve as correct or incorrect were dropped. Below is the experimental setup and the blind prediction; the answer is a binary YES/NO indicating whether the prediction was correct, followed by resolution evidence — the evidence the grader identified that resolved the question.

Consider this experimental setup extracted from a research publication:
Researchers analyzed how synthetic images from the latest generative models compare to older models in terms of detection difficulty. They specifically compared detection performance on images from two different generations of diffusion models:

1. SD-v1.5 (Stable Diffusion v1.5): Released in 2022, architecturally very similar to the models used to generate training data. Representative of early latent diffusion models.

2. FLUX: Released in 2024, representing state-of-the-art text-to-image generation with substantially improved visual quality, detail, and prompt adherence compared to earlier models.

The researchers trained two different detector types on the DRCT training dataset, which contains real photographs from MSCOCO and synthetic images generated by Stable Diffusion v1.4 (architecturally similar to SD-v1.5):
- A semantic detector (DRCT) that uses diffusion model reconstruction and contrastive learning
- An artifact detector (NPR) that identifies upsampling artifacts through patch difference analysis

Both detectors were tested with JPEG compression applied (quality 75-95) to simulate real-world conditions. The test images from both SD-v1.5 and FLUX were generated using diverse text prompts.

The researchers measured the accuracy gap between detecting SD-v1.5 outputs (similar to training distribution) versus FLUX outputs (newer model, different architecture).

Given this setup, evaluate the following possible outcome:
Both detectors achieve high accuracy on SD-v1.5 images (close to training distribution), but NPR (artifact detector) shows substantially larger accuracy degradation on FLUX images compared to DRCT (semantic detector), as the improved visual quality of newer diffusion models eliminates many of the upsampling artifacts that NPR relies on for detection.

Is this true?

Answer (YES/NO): NO